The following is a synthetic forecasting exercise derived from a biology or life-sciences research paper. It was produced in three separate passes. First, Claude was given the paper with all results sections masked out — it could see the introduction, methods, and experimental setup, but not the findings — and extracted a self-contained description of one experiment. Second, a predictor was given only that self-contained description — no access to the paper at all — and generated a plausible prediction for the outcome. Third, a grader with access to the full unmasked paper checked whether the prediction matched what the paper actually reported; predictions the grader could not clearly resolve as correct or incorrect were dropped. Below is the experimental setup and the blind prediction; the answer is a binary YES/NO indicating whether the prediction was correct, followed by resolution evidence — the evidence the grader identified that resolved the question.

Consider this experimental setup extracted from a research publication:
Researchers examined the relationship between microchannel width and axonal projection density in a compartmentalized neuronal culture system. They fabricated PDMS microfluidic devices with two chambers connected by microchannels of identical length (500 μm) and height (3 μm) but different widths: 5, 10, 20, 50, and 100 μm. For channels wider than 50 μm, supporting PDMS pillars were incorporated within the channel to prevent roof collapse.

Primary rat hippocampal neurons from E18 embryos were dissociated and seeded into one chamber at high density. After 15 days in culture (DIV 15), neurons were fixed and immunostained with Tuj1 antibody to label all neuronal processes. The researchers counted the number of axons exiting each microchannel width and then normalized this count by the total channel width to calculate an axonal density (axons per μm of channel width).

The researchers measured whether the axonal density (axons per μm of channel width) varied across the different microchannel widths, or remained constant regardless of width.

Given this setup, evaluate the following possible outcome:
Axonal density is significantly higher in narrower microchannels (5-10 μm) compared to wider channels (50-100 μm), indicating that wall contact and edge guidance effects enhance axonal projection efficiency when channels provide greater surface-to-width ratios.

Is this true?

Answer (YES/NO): YES